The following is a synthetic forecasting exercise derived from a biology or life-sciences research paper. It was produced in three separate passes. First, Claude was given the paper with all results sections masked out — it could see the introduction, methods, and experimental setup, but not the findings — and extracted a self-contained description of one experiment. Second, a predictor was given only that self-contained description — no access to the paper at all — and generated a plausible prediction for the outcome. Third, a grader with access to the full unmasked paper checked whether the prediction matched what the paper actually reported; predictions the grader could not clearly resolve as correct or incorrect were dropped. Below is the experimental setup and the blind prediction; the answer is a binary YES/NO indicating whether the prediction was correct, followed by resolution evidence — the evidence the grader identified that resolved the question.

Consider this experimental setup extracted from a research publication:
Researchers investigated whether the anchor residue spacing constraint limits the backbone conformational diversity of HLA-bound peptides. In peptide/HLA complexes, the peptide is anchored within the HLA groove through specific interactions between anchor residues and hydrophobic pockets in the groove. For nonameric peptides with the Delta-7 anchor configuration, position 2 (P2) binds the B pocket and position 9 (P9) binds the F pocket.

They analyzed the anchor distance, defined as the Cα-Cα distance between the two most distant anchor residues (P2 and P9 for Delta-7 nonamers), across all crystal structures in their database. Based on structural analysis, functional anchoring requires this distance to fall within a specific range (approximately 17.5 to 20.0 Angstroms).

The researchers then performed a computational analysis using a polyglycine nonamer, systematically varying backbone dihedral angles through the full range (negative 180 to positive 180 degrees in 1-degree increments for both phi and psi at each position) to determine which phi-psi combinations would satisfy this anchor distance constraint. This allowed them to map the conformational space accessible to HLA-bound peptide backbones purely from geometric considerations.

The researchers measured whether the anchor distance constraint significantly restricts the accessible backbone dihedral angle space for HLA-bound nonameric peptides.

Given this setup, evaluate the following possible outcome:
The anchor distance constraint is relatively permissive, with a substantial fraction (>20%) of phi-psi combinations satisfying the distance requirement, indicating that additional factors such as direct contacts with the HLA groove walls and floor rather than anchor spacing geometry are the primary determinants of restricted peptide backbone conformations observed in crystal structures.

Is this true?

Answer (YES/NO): NO